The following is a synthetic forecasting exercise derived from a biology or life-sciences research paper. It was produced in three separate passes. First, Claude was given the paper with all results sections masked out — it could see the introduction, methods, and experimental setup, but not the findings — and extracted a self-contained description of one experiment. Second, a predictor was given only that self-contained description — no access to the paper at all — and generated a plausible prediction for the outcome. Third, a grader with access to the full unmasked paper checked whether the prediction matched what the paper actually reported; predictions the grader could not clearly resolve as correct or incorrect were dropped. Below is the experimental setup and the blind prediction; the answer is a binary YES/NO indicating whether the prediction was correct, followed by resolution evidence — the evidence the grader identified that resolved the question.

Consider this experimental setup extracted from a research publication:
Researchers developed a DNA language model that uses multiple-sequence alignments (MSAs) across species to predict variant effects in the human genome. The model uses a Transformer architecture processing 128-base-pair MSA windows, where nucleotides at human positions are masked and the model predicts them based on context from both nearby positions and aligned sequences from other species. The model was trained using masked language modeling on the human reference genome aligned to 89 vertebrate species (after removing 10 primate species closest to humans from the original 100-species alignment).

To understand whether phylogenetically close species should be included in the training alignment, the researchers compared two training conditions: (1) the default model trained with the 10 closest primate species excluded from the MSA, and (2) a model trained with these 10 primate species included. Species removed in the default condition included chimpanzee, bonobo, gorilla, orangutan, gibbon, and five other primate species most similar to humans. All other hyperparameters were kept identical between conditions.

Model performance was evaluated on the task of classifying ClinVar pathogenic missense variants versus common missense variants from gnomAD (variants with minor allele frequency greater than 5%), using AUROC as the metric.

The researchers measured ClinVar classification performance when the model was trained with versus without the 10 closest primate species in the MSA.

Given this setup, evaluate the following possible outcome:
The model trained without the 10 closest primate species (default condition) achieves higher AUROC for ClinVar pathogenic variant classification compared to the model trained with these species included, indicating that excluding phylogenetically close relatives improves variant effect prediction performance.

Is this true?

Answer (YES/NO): YES